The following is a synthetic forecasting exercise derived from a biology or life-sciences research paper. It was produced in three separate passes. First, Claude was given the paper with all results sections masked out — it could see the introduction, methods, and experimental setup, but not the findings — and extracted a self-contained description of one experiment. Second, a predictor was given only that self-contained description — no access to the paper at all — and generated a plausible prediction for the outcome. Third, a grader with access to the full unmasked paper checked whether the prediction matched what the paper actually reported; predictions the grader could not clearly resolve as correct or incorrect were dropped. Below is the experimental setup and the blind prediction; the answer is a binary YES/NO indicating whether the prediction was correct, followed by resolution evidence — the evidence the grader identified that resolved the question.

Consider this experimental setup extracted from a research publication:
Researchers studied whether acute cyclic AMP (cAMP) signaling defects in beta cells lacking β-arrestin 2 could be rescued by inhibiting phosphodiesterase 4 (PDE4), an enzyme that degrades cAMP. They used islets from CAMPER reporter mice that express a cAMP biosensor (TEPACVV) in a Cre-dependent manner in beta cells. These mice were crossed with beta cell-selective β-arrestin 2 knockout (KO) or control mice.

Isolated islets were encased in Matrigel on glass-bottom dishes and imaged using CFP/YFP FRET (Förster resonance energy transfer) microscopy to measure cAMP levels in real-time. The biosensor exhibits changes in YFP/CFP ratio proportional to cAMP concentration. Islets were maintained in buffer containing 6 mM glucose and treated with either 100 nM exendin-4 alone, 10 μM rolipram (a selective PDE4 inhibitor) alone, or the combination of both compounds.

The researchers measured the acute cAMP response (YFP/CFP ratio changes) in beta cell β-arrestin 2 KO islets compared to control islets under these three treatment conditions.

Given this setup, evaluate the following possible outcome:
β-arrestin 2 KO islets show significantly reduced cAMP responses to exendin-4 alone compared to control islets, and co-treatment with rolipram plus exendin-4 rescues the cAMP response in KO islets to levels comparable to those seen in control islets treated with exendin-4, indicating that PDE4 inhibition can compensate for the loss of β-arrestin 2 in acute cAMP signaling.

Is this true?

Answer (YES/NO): YES